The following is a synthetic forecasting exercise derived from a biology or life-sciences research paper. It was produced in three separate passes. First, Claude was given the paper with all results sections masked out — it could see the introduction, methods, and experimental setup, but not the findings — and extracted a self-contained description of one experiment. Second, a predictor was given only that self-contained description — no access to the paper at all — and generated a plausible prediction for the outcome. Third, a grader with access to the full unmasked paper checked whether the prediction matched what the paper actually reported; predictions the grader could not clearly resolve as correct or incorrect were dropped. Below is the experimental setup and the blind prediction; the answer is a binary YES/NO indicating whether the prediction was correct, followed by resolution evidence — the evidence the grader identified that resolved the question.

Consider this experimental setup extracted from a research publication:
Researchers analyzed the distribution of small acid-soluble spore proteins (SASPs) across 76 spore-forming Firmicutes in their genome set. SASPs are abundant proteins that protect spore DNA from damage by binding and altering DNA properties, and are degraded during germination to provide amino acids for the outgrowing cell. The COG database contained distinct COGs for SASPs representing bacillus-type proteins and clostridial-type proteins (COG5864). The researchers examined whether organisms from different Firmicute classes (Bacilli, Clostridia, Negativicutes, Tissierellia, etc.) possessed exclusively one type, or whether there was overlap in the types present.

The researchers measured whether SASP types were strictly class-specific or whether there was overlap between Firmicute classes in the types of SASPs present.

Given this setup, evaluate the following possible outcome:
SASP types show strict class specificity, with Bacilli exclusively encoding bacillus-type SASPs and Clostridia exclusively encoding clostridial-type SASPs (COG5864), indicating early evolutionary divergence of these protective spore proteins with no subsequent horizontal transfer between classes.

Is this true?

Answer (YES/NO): NO